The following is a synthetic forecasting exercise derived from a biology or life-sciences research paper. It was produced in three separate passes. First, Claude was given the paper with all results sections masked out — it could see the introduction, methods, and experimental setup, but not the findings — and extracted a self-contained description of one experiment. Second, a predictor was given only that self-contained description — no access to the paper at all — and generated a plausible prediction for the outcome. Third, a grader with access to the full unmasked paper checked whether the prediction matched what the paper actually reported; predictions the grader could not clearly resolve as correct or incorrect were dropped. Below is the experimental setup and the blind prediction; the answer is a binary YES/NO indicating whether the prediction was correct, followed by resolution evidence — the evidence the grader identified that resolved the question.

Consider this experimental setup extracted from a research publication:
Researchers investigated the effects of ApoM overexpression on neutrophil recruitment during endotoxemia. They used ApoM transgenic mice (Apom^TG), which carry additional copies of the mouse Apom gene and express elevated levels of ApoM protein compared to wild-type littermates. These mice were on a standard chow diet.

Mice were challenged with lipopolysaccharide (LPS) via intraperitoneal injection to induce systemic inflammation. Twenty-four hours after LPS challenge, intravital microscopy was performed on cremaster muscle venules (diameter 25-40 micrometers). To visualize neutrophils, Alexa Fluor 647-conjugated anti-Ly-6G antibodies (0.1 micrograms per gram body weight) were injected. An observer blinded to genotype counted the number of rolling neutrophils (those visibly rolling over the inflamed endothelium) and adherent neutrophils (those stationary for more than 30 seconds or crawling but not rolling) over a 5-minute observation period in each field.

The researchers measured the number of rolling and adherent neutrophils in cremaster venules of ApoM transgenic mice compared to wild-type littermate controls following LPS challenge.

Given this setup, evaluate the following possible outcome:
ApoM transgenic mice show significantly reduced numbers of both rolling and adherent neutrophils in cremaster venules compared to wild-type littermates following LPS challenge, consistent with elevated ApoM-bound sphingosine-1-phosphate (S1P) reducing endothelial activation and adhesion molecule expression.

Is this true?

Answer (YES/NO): NO